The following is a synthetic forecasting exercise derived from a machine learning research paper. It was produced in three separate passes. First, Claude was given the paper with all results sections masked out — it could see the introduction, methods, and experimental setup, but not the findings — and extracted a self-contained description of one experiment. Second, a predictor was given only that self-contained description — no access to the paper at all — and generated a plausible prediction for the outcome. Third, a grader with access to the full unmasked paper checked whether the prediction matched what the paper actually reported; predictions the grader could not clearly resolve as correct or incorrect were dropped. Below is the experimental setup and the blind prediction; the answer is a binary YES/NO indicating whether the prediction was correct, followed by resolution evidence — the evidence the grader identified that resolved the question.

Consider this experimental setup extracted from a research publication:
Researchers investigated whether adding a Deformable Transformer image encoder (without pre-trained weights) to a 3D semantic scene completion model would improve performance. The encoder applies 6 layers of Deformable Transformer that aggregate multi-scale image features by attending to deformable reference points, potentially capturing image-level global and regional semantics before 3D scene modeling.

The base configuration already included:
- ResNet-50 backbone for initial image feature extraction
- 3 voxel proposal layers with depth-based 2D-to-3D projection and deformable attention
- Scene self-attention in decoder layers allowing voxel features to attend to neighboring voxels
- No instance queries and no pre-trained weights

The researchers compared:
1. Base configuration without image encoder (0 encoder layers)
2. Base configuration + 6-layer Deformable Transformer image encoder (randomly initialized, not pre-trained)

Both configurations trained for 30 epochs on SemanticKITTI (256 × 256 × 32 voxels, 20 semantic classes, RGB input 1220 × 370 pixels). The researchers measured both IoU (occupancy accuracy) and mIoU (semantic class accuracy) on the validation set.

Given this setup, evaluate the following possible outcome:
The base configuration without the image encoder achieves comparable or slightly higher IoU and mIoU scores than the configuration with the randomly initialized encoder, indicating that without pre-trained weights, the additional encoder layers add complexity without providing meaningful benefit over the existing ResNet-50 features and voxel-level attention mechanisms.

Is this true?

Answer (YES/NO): NO